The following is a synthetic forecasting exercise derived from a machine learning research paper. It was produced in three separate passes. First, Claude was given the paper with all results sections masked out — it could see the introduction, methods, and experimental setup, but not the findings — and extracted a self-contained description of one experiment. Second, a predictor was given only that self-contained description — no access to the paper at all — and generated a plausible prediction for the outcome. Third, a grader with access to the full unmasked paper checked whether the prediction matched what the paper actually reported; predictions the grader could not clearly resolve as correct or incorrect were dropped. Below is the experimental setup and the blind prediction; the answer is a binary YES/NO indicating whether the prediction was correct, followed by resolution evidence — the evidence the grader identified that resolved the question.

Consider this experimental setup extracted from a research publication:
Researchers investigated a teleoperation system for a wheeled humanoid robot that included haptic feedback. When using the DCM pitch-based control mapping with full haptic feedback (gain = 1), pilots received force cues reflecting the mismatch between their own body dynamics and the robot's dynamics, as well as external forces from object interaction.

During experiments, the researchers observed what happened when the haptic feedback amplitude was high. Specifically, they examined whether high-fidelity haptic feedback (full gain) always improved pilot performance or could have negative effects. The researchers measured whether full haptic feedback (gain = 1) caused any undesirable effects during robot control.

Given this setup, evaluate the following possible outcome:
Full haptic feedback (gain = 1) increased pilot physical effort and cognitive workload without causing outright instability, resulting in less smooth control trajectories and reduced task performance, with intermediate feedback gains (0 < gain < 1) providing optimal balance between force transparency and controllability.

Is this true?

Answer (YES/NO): NO